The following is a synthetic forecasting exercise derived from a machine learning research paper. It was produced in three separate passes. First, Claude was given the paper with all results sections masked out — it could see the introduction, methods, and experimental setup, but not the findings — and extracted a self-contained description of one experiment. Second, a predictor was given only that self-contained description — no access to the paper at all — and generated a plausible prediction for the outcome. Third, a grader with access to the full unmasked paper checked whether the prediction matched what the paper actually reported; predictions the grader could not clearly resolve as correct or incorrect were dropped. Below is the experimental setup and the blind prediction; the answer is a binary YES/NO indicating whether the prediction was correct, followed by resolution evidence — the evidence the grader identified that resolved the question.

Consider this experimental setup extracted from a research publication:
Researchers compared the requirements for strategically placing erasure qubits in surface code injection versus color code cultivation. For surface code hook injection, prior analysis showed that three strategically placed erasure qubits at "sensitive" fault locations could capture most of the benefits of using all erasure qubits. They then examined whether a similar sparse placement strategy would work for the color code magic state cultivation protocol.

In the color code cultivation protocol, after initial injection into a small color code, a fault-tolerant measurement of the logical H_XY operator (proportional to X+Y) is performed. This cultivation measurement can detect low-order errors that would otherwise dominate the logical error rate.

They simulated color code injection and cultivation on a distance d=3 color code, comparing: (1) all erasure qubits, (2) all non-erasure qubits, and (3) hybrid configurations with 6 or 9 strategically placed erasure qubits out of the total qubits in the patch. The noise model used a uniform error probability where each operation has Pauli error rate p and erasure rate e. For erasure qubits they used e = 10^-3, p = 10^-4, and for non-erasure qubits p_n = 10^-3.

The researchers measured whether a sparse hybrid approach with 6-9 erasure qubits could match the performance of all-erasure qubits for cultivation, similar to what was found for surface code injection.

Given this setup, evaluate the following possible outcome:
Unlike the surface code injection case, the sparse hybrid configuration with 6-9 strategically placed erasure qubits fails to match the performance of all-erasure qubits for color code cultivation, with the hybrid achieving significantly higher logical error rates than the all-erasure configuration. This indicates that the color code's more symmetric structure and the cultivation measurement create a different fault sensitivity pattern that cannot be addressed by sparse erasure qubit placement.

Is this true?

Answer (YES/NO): YES